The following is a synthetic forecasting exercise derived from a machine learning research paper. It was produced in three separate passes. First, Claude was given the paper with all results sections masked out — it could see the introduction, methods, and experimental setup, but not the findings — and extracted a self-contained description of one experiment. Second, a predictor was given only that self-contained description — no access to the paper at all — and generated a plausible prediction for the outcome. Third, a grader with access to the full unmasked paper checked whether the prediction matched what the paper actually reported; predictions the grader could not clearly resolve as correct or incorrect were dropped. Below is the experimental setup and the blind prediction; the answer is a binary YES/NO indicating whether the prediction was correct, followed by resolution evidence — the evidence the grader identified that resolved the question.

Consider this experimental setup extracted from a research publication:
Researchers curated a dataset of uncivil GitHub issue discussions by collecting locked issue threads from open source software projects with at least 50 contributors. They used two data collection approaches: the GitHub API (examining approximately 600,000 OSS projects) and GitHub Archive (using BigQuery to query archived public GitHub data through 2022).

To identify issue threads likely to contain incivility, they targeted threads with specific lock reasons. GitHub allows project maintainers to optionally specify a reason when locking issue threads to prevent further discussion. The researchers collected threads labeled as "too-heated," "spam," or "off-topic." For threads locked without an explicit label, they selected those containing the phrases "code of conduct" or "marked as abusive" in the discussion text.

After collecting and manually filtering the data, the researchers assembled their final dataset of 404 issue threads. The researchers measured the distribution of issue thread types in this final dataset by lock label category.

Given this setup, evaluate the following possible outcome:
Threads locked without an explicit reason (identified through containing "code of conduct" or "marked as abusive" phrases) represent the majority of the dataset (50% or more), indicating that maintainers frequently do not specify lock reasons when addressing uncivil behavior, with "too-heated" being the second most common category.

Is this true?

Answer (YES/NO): NO